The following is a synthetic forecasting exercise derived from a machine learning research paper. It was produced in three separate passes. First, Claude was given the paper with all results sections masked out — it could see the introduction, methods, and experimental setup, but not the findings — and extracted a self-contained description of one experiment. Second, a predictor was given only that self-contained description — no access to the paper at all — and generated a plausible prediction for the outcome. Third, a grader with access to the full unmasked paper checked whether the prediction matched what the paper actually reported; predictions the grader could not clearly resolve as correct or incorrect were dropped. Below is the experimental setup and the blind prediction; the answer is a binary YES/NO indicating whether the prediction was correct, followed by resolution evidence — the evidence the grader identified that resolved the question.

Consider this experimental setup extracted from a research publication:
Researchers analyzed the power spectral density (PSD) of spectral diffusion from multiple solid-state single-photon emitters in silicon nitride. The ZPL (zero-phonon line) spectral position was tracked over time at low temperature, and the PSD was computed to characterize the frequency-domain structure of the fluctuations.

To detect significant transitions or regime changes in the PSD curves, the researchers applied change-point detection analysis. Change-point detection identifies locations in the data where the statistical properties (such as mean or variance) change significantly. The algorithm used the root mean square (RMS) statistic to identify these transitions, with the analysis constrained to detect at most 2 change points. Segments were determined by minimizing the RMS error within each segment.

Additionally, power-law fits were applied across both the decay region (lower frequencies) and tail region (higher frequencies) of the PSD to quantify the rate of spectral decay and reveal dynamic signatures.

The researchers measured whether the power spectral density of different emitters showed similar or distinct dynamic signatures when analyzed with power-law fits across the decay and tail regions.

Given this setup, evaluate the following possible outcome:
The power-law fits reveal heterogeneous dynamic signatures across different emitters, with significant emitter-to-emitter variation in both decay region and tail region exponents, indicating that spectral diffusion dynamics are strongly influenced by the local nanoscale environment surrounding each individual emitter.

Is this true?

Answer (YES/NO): NO